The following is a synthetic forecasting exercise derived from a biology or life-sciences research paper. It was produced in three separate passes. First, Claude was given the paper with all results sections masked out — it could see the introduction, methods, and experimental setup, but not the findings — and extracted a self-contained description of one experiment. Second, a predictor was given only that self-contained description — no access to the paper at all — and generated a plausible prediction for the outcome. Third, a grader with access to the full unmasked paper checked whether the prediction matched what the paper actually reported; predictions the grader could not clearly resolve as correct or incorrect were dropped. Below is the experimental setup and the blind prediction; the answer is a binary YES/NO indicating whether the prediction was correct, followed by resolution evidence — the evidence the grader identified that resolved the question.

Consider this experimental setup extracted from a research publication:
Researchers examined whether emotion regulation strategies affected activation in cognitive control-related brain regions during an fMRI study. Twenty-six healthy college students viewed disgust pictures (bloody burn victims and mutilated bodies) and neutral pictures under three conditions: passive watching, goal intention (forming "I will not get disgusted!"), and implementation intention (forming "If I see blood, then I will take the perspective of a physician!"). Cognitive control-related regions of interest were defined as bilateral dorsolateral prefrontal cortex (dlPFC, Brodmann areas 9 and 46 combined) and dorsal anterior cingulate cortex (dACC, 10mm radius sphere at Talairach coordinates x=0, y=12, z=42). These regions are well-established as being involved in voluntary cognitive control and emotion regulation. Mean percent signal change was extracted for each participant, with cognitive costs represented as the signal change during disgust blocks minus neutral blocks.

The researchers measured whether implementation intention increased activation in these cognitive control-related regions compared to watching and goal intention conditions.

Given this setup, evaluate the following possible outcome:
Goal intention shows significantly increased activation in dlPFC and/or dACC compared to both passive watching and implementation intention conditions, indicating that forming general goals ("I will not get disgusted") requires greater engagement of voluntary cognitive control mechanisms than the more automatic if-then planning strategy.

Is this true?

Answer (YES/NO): NO